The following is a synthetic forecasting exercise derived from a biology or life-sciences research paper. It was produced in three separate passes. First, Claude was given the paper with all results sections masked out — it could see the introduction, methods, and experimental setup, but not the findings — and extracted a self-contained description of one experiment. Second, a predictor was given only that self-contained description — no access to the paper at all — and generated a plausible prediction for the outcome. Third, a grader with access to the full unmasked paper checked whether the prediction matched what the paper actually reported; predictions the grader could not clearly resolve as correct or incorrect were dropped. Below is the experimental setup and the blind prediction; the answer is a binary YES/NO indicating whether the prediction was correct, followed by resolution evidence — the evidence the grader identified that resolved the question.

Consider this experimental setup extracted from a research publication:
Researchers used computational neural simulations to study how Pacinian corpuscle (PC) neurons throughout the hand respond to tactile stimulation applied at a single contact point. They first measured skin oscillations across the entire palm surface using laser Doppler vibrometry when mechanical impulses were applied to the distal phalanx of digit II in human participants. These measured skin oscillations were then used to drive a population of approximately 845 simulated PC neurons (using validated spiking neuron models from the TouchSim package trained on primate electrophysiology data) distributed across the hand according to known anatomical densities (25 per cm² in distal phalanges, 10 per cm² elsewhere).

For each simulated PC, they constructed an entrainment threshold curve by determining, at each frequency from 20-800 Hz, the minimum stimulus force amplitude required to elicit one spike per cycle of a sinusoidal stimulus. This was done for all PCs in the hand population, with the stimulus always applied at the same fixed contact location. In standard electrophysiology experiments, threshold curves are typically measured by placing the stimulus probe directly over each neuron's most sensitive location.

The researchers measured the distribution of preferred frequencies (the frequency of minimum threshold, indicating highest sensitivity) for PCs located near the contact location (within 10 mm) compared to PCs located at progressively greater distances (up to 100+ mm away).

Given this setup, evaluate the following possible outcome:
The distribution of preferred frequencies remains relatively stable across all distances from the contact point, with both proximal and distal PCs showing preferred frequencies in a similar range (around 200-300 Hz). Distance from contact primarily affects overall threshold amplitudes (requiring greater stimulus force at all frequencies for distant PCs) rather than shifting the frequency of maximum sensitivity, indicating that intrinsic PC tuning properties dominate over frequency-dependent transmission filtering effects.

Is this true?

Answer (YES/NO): NO